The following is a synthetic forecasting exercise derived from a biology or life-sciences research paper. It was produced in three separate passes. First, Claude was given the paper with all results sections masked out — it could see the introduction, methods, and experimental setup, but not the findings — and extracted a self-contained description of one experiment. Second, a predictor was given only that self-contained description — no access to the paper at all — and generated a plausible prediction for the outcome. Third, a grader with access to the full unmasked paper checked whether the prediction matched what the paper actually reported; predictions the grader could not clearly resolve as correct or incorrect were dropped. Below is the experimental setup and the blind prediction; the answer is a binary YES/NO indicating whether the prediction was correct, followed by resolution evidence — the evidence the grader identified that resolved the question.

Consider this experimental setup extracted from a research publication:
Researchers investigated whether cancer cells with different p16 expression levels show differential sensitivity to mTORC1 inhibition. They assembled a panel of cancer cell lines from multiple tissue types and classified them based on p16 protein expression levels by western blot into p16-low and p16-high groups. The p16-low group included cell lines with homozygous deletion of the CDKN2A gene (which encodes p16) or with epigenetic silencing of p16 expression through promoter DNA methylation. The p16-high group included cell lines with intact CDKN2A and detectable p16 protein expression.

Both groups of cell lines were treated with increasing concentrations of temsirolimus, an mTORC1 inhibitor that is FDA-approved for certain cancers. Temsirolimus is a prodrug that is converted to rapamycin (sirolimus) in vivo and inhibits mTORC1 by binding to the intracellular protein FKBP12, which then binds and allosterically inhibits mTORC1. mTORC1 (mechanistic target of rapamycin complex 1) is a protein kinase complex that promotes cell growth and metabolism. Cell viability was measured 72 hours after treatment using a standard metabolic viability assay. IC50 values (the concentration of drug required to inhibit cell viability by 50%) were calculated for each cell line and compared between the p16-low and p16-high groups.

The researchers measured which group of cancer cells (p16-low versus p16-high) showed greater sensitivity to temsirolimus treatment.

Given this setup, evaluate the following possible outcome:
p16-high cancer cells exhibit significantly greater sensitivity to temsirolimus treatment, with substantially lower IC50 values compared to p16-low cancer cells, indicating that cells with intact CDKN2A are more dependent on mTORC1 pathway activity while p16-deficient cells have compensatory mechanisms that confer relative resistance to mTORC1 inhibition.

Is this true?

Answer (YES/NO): NO